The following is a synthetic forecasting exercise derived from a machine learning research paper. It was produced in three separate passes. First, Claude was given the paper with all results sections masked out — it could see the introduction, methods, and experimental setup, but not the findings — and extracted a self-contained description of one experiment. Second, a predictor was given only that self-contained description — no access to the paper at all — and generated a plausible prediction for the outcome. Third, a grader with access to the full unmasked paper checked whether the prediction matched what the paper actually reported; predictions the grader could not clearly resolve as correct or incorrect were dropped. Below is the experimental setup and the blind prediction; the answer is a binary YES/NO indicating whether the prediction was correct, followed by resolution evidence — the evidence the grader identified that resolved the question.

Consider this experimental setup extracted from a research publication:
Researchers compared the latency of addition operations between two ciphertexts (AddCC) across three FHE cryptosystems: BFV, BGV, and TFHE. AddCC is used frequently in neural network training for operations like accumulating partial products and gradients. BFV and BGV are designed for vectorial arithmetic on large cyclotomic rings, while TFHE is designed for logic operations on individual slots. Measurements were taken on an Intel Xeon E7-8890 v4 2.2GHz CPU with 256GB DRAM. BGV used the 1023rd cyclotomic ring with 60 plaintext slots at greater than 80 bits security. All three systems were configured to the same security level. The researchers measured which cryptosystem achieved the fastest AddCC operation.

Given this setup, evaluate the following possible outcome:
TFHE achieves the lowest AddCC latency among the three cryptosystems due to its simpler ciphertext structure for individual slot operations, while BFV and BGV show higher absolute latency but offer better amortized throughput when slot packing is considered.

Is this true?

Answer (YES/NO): NO